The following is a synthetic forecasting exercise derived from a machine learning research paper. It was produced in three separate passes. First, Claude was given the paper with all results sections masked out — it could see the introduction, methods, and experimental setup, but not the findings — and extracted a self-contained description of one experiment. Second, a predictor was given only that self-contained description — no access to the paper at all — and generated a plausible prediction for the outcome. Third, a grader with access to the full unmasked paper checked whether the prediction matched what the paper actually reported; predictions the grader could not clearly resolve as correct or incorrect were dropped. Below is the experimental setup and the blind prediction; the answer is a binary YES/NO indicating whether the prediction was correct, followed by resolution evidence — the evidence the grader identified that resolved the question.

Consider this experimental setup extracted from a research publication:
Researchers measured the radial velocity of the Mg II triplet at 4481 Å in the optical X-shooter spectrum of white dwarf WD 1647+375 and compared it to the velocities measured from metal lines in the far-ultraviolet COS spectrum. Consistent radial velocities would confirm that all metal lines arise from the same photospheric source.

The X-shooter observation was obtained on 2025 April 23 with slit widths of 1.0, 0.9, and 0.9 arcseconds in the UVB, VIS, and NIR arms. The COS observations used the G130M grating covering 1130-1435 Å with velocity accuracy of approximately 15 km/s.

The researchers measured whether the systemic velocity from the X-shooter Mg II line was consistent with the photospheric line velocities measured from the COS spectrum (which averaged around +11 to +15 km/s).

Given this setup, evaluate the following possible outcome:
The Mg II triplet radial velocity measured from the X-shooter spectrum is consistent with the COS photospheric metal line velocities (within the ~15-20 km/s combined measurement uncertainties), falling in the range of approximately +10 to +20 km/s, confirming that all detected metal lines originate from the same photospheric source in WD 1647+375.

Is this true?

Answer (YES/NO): YES